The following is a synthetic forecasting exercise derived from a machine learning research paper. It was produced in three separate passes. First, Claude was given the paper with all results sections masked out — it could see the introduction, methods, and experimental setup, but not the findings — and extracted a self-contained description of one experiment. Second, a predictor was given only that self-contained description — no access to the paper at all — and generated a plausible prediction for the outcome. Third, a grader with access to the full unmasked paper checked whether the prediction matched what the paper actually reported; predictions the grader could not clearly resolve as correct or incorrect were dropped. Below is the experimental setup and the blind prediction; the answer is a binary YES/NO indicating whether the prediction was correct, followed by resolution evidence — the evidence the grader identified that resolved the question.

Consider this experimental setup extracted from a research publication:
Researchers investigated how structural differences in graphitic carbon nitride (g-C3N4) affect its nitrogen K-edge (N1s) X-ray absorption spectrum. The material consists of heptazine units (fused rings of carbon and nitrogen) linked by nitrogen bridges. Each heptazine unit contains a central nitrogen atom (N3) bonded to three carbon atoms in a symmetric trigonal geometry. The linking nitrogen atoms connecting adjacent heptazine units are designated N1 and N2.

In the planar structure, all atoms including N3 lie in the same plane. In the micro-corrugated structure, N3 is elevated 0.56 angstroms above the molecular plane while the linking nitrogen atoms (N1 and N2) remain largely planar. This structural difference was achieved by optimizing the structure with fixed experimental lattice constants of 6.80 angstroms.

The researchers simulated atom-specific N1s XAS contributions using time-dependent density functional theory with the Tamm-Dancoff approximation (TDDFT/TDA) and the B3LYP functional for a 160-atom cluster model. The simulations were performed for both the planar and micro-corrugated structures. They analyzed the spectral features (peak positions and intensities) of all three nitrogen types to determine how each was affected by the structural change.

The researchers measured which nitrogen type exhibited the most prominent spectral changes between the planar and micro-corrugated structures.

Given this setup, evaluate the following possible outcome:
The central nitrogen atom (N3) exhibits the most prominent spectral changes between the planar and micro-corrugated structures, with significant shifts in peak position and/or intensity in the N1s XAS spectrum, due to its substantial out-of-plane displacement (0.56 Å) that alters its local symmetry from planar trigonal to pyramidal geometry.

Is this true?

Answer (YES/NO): YES